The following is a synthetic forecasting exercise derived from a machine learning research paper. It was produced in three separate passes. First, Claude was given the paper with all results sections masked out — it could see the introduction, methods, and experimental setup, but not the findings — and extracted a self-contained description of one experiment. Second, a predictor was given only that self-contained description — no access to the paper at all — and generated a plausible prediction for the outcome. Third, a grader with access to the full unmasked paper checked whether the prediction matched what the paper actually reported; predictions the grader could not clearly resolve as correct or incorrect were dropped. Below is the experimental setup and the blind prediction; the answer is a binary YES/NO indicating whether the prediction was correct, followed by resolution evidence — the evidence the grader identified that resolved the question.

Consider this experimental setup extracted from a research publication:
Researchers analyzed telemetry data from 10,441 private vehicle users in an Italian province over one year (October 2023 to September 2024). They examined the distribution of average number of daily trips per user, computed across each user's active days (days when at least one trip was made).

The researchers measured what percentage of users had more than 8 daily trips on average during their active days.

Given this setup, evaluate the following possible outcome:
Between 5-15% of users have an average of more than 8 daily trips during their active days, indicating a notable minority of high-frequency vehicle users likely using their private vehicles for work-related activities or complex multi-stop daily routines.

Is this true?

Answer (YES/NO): YES